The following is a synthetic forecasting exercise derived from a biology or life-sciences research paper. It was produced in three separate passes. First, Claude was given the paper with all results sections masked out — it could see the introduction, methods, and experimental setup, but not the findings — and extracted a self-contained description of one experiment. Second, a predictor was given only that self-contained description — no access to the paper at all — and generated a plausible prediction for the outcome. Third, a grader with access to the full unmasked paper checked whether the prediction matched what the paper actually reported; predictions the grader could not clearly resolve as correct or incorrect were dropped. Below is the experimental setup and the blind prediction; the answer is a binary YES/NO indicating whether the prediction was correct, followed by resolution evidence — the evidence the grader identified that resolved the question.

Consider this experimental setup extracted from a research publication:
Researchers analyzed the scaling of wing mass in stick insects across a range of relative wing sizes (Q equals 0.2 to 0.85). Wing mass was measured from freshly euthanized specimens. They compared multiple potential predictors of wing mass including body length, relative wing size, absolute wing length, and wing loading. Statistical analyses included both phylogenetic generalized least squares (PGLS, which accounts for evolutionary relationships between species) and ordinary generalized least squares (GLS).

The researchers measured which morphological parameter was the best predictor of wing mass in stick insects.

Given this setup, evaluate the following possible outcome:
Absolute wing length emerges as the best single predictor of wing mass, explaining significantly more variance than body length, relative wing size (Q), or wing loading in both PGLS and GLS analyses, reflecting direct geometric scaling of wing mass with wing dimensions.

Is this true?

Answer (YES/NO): NO